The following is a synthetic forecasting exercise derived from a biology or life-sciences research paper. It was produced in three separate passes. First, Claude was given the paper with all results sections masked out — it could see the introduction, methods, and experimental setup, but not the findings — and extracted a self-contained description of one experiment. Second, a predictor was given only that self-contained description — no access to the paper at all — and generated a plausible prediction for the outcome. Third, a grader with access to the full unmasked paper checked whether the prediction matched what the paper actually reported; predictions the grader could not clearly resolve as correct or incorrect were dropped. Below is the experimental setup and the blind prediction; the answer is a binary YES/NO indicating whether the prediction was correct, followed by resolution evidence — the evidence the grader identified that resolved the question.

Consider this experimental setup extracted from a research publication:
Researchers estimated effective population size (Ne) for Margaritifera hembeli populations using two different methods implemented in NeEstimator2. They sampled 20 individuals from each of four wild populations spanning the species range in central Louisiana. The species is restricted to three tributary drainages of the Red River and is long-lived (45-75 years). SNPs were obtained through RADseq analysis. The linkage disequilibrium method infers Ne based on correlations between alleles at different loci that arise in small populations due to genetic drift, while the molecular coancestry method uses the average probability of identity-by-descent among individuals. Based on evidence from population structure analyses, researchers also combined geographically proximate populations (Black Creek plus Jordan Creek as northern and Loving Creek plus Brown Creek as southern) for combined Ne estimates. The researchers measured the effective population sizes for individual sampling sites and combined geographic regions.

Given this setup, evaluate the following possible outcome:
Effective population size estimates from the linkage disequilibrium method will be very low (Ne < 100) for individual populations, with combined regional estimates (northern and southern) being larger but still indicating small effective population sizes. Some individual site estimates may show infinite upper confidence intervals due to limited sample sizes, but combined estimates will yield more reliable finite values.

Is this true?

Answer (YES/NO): NO